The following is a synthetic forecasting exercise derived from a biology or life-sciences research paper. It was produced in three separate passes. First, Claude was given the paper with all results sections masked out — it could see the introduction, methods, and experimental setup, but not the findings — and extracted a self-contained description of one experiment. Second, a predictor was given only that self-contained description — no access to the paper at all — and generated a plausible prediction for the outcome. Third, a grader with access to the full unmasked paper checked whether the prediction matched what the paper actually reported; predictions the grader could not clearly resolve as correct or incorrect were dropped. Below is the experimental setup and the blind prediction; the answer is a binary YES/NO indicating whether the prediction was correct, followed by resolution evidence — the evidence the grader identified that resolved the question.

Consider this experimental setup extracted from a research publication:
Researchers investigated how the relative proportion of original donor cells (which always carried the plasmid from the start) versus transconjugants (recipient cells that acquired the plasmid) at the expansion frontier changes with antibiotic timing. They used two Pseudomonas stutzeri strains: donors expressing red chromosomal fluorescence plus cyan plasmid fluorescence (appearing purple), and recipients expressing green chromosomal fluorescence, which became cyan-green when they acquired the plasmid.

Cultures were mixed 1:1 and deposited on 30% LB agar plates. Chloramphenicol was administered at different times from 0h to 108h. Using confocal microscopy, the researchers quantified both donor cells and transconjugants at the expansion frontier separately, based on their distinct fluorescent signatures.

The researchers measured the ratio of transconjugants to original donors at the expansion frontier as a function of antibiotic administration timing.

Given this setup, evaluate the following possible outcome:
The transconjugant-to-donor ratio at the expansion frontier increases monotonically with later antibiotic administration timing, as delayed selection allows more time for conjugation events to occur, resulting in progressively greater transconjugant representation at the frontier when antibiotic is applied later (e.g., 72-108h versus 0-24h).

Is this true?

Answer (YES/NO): NO